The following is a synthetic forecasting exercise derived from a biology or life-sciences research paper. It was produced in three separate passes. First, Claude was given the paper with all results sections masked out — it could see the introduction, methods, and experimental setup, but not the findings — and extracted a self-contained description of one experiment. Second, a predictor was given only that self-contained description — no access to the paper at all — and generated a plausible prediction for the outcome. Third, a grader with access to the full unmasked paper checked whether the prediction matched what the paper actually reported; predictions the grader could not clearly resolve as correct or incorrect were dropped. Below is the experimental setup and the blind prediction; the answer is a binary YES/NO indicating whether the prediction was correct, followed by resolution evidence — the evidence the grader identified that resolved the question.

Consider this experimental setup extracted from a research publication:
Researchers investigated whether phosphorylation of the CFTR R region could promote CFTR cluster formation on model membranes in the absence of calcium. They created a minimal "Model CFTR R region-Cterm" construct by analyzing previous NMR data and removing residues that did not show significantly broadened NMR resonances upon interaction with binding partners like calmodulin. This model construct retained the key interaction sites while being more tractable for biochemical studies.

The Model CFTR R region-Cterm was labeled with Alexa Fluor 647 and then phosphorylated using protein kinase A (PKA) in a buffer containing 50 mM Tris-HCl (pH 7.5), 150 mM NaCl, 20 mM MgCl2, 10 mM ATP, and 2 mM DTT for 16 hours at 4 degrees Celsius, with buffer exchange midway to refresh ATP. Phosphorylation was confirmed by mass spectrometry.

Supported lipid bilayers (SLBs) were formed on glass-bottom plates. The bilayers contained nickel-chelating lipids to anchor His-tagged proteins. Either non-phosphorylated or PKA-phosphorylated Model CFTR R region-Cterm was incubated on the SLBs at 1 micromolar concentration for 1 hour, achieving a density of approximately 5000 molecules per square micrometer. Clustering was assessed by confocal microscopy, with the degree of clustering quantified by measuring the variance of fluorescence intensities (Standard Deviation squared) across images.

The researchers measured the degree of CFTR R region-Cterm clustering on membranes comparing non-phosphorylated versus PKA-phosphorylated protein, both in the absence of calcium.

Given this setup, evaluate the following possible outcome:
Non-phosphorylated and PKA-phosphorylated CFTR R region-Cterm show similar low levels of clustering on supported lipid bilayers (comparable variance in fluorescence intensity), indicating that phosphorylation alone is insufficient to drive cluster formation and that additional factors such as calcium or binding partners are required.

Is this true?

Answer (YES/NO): NO